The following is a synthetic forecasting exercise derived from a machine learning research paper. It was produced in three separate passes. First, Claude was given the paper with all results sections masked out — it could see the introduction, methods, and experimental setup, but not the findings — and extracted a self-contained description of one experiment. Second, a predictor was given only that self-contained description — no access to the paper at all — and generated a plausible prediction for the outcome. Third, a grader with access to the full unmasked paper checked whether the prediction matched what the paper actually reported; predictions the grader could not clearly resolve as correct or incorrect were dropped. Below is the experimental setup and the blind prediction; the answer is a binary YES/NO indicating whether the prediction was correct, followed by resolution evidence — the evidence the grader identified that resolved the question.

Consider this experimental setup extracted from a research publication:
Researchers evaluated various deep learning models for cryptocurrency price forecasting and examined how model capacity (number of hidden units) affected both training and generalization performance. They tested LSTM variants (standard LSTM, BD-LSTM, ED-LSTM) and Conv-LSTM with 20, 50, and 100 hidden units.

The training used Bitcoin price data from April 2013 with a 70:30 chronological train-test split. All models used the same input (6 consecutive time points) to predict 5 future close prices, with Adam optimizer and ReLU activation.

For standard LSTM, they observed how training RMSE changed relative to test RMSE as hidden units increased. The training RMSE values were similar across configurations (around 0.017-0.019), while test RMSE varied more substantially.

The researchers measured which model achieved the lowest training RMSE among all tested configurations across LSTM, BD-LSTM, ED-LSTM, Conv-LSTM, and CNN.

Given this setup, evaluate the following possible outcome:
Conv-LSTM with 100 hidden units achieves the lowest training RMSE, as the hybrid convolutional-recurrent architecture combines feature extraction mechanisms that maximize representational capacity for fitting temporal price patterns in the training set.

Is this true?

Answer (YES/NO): NO